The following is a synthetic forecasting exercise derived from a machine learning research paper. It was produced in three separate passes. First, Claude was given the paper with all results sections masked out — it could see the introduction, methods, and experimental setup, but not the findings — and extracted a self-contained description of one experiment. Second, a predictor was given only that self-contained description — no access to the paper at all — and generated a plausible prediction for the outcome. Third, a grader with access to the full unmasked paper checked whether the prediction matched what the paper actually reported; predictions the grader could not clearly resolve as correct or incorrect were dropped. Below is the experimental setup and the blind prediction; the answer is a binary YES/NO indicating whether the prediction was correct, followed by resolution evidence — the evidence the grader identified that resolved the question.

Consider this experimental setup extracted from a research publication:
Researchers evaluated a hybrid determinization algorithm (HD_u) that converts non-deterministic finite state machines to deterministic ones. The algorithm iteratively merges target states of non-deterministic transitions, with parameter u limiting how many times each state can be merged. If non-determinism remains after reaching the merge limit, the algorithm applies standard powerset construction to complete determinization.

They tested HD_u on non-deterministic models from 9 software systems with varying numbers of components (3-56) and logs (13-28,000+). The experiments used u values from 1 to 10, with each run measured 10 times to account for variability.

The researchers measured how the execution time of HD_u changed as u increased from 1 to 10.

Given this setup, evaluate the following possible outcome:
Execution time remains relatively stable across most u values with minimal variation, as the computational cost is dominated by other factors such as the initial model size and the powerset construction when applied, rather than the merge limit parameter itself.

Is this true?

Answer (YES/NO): YES